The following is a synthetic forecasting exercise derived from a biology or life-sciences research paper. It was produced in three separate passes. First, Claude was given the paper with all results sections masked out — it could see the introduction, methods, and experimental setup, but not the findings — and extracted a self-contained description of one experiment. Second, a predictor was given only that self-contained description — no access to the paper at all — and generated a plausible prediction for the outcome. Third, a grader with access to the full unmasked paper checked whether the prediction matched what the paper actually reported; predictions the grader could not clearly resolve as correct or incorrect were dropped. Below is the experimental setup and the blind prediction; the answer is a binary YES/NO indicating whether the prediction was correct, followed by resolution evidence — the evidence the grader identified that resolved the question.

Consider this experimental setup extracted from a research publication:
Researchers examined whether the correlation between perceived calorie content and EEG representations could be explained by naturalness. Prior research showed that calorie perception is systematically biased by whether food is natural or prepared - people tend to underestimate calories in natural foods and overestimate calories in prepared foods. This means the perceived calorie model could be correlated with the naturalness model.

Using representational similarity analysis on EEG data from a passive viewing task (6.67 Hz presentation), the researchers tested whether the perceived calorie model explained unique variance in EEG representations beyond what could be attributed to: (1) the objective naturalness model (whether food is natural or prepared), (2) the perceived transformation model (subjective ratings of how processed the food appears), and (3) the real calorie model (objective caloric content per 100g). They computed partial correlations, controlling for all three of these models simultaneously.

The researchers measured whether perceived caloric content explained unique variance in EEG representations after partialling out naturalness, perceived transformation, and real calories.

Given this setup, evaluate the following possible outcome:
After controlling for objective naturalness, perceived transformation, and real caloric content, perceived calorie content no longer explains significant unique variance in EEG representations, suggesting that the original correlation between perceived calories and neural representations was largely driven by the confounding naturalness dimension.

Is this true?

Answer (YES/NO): YES